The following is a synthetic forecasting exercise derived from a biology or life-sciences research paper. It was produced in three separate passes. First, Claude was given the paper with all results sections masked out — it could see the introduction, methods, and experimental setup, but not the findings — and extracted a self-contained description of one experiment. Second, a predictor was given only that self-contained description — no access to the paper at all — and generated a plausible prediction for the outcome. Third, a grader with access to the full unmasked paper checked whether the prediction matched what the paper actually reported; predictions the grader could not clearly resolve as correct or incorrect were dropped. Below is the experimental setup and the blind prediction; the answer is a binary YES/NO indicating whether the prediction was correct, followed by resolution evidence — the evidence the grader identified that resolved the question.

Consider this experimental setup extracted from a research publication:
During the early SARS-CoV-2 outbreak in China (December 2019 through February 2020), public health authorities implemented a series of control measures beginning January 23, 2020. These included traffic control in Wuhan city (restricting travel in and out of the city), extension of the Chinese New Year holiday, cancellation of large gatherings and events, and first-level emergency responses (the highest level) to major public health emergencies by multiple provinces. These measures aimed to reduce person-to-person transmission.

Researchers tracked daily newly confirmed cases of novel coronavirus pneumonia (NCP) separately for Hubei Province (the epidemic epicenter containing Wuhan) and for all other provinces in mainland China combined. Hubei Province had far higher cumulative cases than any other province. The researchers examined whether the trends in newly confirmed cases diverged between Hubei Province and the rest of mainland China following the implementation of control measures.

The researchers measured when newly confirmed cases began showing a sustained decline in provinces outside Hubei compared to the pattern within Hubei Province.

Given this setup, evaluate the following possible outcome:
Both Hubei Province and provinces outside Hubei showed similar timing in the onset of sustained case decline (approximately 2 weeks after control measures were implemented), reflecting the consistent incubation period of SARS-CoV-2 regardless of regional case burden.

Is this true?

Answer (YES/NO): NO